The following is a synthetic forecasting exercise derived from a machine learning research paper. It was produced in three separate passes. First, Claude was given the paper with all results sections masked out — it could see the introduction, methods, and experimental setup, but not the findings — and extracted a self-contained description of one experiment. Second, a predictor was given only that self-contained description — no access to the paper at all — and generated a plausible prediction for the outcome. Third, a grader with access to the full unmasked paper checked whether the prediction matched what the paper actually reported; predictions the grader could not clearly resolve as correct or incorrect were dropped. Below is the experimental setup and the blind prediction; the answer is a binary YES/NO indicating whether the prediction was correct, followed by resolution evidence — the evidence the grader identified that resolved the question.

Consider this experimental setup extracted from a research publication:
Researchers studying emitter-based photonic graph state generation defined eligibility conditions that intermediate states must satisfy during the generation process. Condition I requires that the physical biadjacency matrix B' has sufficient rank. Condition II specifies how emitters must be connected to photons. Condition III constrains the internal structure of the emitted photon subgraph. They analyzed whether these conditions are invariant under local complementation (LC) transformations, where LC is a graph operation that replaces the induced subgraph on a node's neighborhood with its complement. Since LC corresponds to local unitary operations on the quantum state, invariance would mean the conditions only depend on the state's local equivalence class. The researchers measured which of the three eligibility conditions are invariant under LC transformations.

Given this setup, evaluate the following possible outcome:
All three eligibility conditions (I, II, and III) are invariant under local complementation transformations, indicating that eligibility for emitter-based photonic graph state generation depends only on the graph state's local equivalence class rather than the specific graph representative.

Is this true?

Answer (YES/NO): NO